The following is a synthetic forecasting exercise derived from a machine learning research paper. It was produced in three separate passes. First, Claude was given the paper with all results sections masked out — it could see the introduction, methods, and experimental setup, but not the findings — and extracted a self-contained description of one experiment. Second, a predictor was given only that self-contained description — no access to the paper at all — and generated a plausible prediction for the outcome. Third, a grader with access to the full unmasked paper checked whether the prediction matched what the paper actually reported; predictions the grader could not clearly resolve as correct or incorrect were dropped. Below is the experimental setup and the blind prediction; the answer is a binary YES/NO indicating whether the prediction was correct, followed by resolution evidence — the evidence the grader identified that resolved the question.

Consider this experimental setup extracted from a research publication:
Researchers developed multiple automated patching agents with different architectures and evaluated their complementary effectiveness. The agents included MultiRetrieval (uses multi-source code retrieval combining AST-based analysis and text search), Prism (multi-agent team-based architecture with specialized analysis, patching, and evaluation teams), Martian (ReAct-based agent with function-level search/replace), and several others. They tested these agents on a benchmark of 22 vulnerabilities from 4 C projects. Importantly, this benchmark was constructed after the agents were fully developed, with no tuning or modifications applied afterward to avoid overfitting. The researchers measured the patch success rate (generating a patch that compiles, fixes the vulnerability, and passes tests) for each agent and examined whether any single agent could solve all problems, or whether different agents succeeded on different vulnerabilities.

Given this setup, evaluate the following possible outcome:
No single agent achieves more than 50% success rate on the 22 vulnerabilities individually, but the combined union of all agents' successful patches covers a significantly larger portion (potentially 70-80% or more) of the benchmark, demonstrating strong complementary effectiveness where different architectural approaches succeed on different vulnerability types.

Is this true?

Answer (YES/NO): NO